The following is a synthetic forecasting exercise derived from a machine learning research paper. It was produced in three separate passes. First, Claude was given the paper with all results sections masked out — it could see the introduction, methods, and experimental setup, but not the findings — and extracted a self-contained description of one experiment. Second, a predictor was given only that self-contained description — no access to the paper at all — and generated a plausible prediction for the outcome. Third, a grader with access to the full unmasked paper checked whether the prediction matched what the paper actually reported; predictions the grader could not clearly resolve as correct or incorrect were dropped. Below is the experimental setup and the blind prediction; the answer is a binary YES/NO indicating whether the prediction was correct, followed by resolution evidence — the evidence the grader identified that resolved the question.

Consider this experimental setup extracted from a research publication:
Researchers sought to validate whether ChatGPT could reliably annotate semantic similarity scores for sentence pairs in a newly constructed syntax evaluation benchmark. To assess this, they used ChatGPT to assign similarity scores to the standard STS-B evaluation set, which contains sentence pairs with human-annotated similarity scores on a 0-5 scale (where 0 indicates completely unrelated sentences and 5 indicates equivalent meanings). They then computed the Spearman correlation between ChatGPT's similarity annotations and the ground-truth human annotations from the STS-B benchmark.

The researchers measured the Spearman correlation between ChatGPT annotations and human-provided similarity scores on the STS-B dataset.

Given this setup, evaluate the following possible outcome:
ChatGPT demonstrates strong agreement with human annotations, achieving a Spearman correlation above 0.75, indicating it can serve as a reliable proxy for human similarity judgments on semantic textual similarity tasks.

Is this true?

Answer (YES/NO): YES